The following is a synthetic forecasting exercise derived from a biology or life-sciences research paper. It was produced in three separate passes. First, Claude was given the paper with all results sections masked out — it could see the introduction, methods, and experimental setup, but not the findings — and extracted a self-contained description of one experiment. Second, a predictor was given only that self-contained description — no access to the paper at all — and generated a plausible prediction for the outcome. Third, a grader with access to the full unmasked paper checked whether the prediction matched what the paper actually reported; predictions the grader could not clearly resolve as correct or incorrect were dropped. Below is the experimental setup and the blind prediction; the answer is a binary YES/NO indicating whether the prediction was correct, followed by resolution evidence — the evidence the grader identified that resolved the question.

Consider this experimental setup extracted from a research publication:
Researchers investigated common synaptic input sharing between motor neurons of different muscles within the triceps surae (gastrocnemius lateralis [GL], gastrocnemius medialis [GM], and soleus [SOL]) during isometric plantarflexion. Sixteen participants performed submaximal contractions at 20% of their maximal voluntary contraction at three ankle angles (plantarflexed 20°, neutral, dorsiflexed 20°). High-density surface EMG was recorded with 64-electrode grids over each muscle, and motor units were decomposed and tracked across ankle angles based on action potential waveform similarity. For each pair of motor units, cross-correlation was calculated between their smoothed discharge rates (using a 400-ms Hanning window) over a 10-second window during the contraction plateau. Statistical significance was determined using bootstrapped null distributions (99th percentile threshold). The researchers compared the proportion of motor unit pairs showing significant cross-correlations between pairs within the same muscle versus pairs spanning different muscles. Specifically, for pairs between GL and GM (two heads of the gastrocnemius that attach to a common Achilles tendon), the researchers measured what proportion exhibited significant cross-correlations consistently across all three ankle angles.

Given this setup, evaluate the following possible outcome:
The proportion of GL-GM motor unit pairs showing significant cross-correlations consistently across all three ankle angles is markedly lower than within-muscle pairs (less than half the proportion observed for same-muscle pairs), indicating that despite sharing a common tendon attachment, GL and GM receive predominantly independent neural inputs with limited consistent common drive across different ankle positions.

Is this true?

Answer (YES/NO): YES